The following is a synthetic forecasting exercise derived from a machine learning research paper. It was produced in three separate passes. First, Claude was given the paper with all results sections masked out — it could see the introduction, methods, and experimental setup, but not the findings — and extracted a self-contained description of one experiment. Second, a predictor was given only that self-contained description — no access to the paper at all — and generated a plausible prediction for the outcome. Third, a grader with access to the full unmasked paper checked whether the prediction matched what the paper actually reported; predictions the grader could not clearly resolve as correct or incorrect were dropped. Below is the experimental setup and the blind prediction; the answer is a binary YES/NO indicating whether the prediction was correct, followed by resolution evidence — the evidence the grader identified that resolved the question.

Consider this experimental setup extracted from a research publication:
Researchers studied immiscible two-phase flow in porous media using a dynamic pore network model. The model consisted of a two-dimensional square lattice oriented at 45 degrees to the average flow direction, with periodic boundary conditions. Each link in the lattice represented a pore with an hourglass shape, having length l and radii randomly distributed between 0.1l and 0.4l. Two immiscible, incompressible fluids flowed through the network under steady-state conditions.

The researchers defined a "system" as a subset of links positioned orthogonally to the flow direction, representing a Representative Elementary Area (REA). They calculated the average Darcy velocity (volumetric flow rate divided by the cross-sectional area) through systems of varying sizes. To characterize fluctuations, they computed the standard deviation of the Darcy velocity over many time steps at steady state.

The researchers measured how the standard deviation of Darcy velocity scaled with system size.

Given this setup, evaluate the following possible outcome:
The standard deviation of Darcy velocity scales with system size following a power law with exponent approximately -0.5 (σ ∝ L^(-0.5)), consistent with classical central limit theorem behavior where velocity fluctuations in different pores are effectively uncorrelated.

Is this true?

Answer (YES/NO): NO